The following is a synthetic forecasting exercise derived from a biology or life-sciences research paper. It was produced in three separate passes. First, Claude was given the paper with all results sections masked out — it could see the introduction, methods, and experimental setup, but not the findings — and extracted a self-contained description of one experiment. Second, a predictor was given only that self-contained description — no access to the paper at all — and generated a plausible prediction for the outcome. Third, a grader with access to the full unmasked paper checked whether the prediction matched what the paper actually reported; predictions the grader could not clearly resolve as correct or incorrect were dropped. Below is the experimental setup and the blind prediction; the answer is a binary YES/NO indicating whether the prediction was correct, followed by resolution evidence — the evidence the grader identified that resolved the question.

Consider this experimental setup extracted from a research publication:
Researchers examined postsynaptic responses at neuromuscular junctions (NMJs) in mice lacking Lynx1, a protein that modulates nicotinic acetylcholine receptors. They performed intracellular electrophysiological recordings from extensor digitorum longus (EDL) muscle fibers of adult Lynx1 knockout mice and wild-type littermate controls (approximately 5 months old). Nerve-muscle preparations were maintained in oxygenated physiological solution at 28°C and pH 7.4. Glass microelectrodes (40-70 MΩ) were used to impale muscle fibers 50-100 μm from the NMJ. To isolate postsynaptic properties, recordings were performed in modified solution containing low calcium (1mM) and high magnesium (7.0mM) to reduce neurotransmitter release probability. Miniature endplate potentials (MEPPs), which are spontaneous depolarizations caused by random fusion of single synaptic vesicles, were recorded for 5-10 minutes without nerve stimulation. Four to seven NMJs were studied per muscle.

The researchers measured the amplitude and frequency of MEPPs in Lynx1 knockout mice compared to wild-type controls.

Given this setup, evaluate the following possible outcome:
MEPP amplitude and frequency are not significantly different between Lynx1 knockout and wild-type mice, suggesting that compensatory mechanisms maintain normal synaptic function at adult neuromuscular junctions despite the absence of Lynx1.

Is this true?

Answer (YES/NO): NO